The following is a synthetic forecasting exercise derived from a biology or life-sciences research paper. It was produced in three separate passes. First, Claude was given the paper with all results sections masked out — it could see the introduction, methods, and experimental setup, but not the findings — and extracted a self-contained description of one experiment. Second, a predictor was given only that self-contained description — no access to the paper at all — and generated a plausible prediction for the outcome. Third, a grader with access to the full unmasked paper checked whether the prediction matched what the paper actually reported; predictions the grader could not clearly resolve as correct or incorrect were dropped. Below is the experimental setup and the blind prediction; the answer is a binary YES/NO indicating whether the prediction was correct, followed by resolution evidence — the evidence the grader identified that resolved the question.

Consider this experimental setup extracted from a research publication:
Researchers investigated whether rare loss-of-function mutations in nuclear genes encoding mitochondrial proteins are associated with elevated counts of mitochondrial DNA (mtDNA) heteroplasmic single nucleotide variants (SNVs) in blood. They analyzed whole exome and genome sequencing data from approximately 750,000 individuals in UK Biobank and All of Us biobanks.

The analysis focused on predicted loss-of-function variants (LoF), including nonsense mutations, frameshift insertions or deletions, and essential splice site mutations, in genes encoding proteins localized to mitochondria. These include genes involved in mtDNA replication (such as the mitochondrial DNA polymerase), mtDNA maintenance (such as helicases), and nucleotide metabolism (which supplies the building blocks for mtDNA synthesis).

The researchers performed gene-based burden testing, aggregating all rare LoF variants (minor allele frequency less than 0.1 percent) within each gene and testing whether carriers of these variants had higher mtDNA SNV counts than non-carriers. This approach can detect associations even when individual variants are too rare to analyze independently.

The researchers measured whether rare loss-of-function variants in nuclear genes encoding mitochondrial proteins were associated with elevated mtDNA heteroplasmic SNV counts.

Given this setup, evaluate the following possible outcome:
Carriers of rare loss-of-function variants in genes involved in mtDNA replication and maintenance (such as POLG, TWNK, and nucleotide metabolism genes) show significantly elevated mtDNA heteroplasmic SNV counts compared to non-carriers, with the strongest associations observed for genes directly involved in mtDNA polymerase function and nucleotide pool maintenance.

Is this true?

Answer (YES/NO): NO